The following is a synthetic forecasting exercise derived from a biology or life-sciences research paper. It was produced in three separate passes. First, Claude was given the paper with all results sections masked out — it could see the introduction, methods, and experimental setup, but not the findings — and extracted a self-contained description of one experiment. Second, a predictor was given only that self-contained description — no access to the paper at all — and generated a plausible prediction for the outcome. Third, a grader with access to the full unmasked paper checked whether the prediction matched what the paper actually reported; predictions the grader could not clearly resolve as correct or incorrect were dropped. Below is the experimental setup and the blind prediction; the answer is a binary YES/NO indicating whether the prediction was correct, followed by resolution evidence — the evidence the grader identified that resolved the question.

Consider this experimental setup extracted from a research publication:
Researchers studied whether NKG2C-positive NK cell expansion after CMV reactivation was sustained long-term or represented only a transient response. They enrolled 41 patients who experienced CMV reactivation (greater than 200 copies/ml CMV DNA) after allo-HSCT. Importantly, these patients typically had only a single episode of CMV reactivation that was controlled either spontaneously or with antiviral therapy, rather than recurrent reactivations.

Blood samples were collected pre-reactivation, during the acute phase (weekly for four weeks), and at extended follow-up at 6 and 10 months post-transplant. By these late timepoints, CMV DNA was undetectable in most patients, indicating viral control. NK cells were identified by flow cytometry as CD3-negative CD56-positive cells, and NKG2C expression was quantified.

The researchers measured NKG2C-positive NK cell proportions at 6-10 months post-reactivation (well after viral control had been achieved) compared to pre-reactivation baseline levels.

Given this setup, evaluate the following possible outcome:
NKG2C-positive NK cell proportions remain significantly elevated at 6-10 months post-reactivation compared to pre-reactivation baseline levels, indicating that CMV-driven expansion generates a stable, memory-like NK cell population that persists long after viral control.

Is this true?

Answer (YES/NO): YES